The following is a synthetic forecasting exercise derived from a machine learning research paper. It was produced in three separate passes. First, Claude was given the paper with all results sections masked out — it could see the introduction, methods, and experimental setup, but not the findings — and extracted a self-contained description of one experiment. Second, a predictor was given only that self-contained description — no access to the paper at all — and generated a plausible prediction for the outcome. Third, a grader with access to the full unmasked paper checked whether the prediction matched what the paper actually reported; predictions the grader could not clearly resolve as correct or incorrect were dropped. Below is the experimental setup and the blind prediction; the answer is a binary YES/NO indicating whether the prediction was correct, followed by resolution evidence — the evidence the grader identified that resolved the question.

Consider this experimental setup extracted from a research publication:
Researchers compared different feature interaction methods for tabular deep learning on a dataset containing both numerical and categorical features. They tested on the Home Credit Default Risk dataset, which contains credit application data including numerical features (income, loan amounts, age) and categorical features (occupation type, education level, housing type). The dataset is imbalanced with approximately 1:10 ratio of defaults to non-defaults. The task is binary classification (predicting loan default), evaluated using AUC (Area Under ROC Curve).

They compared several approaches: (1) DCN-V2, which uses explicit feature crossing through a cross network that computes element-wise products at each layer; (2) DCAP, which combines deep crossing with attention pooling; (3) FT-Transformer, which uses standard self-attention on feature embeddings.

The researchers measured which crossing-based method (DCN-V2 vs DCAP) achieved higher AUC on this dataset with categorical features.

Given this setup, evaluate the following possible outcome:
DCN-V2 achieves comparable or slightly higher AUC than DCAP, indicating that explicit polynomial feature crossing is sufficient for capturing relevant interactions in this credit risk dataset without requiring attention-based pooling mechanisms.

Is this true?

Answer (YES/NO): NO